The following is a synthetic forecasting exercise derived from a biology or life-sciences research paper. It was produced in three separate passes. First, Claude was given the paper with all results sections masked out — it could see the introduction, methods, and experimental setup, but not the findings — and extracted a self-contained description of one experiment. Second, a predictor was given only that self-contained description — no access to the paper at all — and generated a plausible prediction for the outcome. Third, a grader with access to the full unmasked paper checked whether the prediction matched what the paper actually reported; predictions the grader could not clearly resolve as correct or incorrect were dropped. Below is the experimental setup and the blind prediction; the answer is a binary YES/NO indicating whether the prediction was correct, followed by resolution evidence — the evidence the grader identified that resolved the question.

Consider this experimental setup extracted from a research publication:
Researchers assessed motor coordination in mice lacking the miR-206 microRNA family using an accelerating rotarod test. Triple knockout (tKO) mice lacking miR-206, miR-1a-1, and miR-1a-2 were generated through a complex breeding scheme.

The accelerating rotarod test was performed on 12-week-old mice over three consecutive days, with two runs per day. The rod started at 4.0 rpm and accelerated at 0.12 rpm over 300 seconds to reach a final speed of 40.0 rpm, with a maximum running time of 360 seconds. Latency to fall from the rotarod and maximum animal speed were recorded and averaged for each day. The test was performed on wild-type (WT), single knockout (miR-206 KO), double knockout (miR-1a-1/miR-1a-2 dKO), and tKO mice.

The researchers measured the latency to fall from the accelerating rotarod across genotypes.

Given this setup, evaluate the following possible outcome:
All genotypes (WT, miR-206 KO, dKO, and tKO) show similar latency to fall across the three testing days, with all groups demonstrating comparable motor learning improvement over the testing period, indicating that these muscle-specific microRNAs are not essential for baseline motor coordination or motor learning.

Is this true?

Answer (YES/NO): NO